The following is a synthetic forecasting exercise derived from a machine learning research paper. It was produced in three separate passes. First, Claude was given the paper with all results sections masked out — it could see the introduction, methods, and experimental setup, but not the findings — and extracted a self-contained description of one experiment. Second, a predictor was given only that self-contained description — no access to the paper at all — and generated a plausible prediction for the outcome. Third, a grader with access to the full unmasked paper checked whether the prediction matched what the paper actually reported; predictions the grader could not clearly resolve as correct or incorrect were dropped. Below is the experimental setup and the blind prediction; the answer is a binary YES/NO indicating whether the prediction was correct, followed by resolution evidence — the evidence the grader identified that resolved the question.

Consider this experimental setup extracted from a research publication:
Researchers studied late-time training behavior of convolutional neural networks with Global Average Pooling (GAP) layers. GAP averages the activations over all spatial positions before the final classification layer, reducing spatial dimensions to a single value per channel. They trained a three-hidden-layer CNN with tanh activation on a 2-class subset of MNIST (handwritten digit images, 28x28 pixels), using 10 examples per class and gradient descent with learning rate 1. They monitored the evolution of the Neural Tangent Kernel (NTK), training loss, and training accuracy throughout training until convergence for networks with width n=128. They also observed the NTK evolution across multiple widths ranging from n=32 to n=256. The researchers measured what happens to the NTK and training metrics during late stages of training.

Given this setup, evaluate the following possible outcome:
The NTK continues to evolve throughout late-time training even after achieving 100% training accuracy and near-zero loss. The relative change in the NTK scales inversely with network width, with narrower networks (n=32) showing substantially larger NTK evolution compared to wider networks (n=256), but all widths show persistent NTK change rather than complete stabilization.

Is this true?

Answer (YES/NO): NO